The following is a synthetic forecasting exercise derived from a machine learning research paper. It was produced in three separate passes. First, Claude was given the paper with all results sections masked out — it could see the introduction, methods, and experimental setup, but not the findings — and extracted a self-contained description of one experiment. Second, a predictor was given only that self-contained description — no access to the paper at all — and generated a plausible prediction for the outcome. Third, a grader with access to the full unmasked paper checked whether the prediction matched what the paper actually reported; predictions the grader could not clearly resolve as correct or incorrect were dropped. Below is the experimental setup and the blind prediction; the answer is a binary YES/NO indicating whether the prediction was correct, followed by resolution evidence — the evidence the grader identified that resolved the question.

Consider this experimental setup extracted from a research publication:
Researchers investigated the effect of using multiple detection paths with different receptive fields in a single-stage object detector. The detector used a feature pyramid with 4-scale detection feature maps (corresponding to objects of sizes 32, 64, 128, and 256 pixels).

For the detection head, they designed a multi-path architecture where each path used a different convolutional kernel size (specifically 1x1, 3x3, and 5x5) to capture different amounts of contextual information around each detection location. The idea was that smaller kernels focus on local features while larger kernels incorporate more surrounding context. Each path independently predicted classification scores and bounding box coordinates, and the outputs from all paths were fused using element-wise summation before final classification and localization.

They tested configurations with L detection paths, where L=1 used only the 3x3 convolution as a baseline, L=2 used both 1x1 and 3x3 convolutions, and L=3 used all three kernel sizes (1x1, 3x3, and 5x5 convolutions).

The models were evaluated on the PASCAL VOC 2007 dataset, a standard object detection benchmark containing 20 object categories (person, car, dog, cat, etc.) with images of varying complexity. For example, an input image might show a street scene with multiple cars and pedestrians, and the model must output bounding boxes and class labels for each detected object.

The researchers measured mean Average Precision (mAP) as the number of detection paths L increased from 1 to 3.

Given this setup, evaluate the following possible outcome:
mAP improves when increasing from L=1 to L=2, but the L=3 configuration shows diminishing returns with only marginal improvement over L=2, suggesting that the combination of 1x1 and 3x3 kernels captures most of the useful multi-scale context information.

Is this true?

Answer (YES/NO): NO